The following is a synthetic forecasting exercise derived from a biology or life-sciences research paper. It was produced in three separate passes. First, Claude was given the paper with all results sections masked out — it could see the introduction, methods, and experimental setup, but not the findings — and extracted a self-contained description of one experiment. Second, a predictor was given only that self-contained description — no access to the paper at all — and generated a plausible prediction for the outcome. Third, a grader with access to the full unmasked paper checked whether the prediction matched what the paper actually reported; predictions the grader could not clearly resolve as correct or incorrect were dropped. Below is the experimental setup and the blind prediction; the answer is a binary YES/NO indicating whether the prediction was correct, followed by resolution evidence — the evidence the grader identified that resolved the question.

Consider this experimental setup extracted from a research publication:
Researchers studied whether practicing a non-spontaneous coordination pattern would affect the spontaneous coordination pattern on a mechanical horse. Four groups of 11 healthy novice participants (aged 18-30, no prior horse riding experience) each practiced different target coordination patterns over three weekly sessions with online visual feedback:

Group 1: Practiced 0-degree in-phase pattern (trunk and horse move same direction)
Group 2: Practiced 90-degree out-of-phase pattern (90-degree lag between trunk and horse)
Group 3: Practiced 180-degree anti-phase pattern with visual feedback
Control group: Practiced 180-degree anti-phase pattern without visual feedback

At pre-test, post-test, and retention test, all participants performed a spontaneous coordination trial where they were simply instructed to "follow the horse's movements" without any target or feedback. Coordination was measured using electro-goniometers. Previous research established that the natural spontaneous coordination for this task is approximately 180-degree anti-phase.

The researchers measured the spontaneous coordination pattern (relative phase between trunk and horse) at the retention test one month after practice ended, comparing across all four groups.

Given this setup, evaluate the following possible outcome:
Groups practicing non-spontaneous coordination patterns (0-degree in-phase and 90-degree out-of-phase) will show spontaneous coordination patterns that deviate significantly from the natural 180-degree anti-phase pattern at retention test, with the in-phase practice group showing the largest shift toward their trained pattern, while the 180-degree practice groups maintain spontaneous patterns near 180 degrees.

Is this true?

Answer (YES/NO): NO